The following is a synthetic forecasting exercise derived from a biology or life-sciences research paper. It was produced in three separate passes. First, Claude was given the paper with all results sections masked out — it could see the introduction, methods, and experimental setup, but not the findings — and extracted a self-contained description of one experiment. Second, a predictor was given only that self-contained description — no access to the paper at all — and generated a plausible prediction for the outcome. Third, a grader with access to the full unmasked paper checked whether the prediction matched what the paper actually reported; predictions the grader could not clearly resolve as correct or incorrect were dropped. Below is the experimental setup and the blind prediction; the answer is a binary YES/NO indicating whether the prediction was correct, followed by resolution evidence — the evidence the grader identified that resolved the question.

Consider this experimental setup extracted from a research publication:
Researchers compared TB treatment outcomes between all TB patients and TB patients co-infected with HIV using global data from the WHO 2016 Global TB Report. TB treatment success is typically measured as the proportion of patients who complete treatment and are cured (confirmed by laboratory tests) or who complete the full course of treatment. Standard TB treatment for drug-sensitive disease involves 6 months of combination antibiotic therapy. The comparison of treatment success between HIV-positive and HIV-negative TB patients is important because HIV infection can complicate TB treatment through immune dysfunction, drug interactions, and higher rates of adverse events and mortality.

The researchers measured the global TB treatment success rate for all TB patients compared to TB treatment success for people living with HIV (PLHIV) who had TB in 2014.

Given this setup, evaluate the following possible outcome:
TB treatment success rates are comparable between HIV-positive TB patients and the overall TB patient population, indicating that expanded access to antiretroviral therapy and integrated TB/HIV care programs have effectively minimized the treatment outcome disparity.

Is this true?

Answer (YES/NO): NO